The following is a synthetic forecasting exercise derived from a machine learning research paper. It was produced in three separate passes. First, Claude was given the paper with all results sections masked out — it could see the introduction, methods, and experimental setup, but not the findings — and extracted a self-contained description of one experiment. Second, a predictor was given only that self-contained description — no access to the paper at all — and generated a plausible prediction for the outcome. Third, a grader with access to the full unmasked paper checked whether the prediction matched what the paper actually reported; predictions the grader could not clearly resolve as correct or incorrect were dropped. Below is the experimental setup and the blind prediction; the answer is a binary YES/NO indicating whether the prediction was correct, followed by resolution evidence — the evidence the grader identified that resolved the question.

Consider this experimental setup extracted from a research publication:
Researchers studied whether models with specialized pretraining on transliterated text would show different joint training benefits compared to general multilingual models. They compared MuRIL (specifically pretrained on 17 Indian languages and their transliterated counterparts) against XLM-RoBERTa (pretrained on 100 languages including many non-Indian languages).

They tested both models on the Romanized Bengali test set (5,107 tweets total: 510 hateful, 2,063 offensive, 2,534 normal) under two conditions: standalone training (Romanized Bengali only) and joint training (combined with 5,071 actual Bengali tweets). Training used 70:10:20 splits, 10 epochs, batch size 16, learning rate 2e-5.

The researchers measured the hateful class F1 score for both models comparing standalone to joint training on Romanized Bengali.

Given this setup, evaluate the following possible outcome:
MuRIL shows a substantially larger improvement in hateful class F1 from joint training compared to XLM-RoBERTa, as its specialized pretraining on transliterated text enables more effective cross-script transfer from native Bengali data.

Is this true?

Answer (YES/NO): YES